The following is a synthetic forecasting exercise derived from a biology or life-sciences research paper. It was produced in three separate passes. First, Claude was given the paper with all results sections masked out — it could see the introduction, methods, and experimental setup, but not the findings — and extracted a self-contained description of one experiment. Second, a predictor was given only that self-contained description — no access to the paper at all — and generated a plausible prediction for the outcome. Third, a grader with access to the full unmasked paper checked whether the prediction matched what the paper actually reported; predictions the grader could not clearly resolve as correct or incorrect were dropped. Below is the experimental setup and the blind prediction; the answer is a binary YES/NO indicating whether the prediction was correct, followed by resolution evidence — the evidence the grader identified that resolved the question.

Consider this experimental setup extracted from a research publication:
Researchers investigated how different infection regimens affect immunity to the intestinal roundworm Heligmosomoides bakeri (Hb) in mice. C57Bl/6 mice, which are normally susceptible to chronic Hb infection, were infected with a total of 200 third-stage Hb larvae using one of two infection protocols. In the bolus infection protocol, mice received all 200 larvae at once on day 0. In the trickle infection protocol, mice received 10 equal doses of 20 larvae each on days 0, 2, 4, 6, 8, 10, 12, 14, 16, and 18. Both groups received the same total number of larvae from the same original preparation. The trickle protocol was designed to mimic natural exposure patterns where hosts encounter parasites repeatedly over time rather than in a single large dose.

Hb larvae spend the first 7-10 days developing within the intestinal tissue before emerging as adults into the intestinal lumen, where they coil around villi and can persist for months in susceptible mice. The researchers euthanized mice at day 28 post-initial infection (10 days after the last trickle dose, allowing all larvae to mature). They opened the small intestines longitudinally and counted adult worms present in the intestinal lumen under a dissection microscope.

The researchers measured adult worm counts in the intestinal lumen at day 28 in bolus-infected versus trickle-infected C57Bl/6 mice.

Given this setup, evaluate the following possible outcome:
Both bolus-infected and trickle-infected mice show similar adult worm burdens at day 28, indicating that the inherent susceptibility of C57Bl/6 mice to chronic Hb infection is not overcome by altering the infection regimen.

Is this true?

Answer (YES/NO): NO